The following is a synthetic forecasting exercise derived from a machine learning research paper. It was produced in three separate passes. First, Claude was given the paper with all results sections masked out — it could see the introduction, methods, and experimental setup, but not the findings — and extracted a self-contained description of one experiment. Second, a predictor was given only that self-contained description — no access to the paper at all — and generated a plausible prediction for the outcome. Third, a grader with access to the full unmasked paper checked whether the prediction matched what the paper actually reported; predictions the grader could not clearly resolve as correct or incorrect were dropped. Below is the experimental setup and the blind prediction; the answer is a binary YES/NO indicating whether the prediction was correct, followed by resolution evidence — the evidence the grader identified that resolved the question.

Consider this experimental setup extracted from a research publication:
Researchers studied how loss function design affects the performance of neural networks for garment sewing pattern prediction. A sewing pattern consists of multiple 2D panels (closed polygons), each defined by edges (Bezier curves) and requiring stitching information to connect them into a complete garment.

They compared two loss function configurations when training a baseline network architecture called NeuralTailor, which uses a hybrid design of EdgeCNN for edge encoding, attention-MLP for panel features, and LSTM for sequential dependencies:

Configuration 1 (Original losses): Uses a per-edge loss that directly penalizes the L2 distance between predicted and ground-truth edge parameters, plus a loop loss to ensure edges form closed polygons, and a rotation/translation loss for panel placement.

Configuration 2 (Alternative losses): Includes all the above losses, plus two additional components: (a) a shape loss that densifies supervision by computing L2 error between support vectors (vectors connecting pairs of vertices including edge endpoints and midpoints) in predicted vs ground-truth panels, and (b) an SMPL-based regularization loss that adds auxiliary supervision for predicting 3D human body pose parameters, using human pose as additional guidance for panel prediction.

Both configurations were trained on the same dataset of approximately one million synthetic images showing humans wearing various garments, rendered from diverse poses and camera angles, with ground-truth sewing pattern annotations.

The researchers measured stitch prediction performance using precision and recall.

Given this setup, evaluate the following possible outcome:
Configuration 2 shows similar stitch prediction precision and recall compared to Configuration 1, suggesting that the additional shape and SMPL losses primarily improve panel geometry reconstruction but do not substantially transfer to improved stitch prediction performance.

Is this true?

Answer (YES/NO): NO